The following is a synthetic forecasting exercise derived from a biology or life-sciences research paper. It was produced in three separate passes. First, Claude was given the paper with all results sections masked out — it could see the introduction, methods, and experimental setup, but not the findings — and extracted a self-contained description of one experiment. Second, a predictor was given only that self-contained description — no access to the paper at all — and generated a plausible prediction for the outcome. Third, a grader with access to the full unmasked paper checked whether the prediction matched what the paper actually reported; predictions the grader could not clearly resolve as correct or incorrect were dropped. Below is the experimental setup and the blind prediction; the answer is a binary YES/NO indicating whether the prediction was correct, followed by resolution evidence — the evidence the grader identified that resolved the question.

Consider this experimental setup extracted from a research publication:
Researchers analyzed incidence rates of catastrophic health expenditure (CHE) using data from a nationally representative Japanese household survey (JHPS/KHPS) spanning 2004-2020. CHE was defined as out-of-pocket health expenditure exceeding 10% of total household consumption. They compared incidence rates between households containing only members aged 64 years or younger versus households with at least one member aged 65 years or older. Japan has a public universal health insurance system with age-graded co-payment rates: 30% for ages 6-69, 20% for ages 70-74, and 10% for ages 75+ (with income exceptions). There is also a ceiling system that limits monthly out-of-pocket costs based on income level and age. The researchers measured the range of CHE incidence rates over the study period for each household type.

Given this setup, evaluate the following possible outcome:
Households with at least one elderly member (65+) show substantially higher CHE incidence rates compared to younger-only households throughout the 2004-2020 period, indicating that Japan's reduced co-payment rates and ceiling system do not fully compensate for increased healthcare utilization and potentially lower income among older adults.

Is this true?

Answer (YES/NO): YES